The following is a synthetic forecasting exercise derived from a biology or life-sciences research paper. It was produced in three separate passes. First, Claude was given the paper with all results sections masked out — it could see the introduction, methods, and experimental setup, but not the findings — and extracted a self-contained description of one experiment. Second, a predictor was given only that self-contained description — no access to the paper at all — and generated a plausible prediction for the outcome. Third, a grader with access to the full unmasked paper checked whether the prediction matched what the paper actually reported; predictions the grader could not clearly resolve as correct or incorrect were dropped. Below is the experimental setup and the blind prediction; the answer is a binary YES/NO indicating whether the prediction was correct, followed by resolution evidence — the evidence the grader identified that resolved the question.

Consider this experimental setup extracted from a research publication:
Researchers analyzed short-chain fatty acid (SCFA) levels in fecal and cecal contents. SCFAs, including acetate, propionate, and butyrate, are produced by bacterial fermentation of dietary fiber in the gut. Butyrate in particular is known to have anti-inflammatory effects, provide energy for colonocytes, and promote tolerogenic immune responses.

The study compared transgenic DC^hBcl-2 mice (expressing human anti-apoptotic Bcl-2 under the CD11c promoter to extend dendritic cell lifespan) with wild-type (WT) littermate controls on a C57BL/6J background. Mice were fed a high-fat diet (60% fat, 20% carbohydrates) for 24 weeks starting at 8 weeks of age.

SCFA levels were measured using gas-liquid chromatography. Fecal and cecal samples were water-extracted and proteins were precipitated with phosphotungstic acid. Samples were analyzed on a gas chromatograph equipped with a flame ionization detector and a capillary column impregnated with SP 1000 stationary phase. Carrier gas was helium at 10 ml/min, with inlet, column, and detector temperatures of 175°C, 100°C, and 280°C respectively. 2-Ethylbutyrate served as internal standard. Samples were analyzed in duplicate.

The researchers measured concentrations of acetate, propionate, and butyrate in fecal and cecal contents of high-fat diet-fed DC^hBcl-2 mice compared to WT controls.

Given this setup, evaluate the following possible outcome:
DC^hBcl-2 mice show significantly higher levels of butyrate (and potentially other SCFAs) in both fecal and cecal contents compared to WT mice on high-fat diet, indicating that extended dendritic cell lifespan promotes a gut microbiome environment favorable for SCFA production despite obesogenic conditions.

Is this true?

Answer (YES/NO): NO